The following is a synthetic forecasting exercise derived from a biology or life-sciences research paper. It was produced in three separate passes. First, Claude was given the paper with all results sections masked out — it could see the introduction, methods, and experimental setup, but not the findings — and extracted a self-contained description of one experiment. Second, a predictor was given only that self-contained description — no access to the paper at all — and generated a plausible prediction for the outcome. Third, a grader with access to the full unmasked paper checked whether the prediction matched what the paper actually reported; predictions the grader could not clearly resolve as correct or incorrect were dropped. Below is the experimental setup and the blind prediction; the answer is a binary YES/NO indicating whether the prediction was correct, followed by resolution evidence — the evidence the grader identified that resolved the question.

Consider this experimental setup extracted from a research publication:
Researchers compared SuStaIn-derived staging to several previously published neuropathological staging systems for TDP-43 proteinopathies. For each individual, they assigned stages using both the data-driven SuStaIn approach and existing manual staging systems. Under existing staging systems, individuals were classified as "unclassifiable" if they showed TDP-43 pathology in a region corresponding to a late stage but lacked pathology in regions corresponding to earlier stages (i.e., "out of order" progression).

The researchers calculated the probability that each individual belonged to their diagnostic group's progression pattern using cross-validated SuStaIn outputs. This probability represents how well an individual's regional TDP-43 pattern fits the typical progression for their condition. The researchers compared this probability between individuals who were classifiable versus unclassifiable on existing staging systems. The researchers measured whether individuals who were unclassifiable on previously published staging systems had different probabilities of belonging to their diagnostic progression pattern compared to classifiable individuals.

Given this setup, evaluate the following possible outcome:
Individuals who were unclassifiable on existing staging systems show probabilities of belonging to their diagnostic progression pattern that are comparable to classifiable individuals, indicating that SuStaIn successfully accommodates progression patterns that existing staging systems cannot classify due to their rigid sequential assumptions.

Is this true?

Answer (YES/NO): NO